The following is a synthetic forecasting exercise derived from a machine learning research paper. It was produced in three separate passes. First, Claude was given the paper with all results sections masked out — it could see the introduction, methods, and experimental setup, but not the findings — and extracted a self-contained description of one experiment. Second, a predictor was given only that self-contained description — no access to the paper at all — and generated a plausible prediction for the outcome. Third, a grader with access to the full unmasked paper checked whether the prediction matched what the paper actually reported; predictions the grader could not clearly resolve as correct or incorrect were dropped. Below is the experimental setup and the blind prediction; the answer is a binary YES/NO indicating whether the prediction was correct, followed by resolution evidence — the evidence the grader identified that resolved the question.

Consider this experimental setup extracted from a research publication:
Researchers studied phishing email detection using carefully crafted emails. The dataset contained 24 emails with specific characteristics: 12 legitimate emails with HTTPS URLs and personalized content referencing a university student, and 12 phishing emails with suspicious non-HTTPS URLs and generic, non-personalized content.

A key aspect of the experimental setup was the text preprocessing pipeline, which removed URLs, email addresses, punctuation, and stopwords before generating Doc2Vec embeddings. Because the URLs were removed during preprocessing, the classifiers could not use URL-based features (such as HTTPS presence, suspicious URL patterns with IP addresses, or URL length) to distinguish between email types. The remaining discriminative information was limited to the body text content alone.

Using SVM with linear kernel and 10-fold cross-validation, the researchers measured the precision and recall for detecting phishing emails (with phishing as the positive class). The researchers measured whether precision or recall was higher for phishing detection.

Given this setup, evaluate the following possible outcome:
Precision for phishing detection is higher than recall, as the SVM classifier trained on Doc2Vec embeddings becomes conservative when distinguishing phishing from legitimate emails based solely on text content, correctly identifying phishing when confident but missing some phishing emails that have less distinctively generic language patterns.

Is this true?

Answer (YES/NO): NO